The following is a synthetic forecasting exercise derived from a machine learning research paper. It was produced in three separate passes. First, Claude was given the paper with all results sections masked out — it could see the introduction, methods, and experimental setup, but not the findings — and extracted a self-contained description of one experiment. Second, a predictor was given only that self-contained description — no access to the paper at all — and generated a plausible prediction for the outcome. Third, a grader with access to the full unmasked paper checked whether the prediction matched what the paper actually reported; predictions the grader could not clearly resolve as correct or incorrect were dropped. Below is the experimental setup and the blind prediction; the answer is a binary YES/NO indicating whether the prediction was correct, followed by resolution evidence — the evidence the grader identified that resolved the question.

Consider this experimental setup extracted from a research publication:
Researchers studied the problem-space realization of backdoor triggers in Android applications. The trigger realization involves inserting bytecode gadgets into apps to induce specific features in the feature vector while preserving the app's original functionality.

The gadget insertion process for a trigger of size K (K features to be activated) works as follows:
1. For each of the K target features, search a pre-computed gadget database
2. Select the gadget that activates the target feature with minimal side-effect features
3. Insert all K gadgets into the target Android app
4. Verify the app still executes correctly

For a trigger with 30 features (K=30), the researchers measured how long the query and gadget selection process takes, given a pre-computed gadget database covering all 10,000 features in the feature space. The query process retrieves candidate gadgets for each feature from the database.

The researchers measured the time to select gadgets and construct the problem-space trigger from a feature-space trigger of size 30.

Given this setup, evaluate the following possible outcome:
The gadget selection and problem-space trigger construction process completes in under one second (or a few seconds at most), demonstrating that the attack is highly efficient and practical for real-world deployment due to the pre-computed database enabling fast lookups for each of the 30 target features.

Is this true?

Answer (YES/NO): NO